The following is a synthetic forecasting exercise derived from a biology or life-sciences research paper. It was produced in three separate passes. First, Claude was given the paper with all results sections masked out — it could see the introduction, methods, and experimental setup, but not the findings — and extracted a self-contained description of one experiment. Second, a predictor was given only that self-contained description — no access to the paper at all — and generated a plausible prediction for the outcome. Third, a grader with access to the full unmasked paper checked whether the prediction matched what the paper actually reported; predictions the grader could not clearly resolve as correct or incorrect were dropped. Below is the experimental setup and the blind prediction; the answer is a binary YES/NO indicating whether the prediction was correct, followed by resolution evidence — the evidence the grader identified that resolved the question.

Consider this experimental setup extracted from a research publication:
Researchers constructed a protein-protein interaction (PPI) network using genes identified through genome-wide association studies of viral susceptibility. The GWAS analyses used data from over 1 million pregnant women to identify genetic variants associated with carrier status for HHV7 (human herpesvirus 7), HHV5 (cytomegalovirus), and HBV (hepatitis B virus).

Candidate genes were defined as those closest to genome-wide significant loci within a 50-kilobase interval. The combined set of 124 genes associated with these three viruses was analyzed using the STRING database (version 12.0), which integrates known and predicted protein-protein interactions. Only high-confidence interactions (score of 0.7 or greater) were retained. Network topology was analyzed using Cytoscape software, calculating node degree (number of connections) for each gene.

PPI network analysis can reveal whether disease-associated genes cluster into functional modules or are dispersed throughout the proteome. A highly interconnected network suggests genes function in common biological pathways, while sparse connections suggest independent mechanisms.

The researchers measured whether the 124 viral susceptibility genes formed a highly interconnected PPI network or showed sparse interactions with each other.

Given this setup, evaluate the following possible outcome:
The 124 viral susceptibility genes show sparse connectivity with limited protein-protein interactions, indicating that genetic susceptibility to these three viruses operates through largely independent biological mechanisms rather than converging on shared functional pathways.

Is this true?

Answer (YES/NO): NO